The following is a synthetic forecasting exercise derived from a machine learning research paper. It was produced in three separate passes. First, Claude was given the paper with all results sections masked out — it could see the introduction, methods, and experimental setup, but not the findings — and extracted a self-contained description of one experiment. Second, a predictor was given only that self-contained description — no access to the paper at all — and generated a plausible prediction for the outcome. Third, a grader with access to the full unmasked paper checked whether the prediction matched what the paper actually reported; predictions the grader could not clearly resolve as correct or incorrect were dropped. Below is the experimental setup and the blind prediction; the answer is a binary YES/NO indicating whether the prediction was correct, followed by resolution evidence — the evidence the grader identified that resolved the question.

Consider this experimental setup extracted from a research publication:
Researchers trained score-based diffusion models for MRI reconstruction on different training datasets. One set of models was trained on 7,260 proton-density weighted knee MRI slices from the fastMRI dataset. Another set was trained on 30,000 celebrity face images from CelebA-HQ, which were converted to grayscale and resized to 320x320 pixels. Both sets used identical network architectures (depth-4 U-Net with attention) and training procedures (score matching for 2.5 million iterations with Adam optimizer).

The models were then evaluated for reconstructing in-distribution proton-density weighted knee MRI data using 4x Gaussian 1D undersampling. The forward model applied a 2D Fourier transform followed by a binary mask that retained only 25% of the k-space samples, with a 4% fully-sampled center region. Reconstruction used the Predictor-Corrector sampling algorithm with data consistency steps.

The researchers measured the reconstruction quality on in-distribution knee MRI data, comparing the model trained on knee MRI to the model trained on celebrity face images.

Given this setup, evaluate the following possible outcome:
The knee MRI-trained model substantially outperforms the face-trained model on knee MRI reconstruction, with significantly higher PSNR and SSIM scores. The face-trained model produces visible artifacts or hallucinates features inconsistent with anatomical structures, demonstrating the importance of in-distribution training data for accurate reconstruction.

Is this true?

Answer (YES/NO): NO